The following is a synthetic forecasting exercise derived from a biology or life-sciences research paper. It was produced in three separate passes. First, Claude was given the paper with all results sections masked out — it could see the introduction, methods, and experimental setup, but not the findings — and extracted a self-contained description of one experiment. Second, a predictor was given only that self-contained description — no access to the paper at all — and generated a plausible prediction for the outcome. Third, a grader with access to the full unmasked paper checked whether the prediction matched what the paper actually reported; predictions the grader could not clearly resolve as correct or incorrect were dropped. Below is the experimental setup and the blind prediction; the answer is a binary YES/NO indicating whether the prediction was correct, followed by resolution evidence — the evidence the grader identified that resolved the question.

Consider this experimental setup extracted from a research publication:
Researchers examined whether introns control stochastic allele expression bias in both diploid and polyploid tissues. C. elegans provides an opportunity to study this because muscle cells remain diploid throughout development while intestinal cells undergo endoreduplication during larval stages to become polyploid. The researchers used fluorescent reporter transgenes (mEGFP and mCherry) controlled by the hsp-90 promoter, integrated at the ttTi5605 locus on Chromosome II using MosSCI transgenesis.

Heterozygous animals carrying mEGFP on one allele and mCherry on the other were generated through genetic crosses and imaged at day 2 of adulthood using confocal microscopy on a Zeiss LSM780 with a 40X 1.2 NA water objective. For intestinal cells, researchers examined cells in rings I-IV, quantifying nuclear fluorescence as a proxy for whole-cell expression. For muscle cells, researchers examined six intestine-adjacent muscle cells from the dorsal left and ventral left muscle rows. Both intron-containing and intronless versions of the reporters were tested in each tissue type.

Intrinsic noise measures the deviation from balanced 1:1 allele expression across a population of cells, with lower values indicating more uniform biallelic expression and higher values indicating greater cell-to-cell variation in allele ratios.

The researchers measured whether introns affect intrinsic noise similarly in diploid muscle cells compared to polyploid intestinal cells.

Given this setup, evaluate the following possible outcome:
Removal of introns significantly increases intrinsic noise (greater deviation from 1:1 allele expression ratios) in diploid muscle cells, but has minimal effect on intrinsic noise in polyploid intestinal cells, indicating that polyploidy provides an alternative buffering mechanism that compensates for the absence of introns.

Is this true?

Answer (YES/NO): NO